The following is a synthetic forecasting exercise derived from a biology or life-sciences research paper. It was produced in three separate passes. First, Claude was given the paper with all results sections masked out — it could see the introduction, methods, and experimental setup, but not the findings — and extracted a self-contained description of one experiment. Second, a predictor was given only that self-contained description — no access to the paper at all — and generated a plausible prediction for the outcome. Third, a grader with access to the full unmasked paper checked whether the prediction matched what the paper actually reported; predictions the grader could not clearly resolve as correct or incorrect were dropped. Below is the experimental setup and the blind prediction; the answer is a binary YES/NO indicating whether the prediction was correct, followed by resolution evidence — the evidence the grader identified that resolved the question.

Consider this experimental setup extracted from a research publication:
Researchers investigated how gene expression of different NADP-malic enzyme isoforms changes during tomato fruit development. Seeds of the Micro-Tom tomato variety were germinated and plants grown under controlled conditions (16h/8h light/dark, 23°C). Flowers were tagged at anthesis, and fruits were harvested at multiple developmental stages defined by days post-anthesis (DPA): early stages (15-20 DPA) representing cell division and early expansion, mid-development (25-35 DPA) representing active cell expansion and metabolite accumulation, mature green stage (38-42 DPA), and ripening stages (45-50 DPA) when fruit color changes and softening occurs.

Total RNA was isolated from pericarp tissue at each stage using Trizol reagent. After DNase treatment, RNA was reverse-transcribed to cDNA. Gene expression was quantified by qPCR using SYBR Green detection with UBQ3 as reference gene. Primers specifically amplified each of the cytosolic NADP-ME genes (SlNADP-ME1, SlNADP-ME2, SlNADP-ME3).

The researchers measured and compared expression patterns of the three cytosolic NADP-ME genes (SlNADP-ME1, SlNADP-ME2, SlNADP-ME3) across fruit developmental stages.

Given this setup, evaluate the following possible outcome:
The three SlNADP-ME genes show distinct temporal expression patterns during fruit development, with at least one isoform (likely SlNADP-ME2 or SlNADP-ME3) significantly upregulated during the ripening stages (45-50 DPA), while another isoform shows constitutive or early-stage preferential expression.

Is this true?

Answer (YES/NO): YES